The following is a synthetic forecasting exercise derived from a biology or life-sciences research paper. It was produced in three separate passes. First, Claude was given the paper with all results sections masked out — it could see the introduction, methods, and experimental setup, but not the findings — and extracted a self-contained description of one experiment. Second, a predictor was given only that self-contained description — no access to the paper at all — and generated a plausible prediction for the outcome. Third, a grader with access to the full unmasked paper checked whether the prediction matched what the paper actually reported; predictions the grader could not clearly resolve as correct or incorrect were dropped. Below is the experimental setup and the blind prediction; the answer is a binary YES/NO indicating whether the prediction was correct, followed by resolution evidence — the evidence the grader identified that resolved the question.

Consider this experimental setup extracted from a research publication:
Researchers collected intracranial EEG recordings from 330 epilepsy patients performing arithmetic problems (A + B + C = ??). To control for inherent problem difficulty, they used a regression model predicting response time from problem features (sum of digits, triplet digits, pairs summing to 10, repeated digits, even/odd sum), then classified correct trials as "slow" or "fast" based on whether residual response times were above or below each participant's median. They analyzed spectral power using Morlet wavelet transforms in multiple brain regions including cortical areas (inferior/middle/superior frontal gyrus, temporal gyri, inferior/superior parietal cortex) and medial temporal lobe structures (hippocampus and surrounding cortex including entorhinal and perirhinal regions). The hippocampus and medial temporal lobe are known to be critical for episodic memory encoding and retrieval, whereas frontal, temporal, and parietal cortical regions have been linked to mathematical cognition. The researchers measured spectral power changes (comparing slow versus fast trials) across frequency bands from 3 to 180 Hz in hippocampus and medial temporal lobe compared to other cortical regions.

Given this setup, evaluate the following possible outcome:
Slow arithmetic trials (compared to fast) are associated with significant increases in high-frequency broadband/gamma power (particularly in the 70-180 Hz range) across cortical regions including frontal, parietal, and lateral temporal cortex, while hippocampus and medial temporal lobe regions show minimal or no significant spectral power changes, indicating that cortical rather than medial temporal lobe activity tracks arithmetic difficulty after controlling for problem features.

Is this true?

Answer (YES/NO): NO